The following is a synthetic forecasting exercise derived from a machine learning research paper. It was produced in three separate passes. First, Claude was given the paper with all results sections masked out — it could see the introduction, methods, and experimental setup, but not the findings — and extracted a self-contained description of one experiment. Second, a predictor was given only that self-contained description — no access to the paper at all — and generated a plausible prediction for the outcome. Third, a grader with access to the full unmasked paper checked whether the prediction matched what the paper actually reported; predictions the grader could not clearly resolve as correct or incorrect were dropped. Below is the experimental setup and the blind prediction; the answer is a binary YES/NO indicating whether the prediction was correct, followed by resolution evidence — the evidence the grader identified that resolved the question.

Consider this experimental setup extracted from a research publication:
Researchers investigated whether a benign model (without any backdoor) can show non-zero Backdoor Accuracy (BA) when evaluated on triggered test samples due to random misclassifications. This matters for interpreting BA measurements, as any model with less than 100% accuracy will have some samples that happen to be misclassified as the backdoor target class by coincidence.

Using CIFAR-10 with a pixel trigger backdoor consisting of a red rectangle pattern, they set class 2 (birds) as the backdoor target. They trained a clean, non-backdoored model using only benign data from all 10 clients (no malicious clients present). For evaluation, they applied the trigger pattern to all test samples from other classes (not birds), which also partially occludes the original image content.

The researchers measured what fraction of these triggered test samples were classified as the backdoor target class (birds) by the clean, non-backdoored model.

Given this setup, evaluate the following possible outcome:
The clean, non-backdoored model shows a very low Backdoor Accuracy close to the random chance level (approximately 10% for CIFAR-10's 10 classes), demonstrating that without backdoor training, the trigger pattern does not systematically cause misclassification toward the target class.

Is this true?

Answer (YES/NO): YES